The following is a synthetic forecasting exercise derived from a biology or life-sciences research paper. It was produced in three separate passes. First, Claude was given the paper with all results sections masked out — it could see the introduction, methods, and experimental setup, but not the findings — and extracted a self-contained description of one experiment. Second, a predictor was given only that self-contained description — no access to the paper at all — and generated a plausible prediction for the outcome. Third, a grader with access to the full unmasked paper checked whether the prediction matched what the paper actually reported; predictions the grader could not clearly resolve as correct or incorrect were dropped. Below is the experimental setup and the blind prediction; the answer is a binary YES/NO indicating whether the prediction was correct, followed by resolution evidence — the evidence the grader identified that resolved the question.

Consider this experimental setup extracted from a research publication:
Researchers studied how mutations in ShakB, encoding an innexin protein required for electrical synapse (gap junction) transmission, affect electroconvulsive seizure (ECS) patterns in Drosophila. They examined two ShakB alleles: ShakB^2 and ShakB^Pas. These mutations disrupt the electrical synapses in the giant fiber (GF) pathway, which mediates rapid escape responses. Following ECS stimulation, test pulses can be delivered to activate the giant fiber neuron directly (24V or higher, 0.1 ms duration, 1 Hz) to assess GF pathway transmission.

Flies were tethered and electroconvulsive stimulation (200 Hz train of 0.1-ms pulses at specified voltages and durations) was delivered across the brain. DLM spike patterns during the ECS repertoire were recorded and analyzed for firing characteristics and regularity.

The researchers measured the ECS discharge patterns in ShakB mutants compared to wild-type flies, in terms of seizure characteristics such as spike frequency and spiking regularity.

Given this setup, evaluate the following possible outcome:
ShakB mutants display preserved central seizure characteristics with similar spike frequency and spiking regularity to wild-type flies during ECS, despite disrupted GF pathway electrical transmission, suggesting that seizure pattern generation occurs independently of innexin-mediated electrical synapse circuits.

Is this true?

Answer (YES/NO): NO